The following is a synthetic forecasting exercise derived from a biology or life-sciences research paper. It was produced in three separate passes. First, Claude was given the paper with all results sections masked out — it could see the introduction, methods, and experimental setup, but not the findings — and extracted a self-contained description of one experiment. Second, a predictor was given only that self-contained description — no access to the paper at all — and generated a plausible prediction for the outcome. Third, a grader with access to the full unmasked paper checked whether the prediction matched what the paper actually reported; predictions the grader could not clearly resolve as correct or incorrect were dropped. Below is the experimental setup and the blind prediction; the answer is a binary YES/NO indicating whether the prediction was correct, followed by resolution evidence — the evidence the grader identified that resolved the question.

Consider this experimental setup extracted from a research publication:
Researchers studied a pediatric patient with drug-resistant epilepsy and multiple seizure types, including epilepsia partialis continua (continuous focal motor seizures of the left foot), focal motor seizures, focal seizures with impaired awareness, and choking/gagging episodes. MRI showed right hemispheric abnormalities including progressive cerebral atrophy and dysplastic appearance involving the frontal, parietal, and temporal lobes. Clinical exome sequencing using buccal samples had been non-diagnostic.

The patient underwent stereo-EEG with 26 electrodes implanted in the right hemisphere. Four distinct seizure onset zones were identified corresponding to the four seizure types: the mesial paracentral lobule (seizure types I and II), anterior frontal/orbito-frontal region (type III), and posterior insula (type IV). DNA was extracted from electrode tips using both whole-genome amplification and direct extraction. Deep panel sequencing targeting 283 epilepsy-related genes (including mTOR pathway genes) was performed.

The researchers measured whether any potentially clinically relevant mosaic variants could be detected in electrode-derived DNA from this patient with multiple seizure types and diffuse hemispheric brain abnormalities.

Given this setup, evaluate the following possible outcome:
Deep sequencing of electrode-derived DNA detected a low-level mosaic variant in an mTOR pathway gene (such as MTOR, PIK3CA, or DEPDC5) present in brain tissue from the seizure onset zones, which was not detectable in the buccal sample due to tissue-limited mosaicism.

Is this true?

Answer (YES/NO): YES